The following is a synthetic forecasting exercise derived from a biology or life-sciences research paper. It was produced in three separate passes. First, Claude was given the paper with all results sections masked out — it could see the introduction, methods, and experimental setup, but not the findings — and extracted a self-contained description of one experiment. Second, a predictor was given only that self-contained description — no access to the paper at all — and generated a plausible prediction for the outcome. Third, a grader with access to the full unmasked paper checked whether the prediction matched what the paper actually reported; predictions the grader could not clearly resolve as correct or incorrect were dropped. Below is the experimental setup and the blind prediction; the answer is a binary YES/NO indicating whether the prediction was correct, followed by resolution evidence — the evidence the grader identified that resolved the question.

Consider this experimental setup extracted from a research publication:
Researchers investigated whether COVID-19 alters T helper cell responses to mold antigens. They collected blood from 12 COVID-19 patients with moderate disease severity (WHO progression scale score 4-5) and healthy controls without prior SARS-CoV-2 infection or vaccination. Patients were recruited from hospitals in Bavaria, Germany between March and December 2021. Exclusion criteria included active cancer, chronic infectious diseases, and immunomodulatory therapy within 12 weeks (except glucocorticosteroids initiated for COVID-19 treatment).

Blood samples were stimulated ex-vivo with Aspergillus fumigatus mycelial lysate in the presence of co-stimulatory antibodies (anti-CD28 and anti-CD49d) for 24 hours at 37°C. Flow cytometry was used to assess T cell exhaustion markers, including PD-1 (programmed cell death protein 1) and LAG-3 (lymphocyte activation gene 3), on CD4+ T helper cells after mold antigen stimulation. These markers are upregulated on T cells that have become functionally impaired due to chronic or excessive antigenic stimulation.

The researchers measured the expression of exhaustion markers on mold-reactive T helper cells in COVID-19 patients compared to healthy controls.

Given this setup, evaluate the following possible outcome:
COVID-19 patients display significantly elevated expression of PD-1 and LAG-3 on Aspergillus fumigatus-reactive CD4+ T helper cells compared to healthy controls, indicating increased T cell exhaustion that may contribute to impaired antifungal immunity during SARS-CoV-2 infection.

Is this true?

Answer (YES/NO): NO